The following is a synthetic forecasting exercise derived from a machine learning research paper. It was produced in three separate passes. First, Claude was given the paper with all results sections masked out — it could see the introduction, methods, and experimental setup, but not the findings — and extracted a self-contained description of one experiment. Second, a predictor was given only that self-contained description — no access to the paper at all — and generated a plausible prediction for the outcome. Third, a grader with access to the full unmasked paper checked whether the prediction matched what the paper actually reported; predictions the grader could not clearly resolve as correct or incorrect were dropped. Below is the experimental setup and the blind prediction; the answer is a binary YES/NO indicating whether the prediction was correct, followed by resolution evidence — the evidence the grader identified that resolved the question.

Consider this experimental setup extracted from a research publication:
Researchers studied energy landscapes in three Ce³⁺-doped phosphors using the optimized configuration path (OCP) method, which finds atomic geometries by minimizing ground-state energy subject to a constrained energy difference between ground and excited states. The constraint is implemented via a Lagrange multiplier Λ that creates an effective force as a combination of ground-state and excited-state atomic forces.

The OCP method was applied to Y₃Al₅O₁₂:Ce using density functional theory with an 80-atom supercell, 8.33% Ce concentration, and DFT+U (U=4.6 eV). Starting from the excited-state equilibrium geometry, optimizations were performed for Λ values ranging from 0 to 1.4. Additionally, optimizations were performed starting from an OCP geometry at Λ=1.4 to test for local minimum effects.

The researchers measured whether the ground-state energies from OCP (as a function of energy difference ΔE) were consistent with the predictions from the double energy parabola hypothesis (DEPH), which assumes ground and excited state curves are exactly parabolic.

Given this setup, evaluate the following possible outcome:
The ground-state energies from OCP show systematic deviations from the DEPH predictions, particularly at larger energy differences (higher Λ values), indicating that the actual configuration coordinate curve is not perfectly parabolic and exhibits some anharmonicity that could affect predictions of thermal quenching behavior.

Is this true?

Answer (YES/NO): NO